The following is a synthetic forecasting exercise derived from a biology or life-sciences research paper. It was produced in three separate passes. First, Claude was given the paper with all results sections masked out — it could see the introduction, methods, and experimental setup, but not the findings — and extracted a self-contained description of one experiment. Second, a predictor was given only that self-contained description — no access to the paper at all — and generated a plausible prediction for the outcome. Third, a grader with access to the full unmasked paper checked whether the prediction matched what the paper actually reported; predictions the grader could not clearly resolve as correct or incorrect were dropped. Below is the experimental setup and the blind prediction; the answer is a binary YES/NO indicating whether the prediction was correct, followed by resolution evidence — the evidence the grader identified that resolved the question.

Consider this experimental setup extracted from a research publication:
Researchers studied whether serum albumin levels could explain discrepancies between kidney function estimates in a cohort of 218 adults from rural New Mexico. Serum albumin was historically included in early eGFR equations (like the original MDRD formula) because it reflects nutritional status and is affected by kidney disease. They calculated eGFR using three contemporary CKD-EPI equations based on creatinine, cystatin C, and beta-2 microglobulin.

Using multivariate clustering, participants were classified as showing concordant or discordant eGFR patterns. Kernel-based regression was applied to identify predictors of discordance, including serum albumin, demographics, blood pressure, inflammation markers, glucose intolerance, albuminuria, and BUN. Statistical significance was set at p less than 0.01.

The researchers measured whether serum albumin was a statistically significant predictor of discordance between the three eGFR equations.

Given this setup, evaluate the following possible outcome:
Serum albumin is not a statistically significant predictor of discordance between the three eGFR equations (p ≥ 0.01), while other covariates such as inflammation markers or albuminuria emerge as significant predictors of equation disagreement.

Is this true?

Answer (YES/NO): NO